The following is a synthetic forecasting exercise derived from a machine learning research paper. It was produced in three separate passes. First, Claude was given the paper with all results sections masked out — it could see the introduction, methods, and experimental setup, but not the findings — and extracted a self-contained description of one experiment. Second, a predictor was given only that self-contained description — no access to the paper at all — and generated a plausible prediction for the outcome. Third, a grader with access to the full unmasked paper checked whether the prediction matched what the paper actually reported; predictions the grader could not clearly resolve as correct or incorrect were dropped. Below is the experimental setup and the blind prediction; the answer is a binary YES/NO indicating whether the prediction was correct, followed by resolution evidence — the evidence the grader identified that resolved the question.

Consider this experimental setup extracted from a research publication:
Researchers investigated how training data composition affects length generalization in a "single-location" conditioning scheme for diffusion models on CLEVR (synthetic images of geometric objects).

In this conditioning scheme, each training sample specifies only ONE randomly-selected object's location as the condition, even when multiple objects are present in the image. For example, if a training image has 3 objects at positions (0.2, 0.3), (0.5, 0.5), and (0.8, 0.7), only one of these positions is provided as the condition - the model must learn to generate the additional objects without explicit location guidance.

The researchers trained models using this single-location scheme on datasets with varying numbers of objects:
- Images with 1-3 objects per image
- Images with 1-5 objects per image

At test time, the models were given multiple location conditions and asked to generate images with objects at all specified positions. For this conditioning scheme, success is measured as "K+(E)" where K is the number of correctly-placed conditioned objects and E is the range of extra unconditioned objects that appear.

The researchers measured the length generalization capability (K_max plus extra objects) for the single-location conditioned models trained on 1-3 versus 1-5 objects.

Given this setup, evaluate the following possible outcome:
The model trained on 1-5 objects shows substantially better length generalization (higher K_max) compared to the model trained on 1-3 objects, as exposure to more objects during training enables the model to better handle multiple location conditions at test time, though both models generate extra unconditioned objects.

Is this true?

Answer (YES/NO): NO